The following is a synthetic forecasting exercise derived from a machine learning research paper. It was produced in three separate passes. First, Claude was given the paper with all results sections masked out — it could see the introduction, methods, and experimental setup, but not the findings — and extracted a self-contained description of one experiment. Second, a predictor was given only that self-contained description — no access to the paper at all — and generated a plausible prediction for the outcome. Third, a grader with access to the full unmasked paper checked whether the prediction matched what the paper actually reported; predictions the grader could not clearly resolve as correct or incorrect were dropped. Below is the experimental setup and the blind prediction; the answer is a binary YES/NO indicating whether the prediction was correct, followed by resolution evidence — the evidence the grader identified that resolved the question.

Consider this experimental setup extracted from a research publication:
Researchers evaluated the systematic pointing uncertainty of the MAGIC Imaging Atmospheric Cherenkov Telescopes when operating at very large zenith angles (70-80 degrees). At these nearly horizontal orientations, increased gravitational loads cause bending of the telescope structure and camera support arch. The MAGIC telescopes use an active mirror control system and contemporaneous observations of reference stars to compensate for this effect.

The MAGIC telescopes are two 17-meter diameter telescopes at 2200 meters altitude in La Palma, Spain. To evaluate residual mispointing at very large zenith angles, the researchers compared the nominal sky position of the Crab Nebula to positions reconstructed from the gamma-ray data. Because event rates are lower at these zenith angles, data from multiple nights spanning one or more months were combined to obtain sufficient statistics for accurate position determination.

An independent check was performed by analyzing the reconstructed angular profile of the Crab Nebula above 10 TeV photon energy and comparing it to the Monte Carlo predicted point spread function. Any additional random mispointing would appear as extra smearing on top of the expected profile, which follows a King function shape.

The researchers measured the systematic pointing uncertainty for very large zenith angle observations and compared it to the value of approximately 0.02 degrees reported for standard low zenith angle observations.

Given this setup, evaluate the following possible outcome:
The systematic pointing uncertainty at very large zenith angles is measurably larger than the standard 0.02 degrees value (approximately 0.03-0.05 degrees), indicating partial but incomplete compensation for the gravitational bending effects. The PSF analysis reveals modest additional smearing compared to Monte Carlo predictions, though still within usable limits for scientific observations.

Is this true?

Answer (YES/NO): YES